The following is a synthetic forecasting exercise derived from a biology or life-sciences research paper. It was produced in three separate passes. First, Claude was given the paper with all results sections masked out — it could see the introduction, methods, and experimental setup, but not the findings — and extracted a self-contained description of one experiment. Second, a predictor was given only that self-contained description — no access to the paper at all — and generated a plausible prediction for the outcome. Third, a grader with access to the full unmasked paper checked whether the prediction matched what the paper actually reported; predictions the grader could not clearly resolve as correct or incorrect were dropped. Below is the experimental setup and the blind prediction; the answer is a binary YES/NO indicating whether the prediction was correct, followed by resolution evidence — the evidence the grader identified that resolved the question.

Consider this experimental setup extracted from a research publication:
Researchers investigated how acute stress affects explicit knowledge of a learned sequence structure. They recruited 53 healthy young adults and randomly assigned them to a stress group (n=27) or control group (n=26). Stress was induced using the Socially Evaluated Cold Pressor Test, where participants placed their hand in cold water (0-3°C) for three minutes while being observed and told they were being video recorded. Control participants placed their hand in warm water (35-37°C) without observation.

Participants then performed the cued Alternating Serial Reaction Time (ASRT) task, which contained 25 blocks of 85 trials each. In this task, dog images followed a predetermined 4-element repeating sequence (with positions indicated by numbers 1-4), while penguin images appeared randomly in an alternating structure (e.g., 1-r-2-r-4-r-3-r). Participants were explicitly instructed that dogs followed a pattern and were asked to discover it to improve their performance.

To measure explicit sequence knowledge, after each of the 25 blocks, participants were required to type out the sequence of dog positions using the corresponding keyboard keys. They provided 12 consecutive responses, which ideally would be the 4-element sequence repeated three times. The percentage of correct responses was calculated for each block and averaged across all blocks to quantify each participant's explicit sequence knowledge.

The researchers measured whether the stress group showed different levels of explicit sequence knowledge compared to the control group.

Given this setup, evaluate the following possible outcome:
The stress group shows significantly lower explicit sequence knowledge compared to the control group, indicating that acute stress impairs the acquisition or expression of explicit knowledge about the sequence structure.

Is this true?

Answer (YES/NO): YES